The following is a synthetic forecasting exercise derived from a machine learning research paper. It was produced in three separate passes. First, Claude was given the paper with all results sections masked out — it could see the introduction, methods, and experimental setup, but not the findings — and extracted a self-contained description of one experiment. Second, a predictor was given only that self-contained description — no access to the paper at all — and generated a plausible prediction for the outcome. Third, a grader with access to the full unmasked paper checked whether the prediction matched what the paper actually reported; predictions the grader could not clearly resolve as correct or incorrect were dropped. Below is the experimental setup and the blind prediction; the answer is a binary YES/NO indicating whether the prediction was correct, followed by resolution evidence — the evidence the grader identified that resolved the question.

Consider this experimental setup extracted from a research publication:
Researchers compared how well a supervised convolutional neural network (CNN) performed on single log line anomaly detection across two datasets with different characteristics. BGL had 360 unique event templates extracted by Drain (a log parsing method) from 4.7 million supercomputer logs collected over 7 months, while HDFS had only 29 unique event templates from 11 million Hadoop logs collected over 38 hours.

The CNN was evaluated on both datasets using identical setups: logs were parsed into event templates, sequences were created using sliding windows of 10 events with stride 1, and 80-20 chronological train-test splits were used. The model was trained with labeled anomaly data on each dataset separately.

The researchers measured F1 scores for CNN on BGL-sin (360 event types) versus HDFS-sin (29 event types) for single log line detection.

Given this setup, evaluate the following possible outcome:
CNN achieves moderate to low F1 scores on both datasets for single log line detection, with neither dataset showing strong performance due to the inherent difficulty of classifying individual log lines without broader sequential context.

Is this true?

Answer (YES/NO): NO